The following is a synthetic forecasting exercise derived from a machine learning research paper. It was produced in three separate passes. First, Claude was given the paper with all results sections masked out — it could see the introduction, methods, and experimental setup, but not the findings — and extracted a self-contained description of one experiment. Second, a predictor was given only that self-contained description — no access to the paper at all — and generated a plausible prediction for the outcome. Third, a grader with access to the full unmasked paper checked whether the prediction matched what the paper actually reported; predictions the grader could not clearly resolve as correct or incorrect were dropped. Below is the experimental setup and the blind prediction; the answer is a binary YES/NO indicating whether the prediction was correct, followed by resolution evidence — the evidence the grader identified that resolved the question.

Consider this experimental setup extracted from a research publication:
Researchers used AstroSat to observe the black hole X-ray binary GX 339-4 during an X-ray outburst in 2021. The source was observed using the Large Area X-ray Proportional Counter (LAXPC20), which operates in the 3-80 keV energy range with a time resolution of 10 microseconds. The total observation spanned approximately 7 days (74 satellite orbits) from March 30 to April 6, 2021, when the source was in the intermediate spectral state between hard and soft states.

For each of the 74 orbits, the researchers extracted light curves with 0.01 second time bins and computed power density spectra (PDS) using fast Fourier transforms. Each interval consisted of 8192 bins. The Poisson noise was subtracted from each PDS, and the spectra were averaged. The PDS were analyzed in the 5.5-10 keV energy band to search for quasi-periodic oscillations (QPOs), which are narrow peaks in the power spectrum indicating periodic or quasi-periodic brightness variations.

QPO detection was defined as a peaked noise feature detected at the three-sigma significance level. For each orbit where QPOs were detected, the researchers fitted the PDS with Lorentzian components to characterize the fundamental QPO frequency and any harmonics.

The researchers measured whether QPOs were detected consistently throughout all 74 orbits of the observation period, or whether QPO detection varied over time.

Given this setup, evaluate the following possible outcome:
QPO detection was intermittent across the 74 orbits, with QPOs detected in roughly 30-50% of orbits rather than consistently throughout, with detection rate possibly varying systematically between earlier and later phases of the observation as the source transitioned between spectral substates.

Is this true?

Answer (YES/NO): NO